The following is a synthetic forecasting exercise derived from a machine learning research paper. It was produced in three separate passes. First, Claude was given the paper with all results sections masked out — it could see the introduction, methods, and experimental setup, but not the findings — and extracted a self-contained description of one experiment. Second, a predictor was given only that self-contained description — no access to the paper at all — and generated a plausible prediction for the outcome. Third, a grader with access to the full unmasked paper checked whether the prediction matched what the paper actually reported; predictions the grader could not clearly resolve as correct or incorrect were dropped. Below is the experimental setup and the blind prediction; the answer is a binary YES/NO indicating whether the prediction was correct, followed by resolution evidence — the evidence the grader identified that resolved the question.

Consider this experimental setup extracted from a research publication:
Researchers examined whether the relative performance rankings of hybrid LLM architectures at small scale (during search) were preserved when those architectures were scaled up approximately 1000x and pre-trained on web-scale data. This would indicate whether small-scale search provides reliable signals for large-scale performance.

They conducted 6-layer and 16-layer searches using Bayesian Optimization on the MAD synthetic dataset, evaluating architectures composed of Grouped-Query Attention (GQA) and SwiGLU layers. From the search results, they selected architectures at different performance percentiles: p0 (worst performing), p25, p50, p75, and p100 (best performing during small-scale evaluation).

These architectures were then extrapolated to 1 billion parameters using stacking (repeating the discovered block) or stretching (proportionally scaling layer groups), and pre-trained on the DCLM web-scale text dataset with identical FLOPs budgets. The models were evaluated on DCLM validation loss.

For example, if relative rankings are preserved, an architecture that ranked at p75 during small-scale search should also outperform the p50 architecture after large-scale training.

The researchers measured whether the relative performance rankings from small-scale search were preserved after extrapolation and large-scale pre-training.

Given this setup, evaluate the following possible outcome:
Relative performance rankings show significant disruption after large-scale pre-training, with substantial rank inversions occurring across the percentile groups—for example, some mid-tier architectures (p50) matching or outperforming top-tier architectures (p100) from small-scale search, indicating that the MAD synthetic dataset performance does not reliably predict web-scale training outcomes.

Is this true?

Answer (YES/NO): NO